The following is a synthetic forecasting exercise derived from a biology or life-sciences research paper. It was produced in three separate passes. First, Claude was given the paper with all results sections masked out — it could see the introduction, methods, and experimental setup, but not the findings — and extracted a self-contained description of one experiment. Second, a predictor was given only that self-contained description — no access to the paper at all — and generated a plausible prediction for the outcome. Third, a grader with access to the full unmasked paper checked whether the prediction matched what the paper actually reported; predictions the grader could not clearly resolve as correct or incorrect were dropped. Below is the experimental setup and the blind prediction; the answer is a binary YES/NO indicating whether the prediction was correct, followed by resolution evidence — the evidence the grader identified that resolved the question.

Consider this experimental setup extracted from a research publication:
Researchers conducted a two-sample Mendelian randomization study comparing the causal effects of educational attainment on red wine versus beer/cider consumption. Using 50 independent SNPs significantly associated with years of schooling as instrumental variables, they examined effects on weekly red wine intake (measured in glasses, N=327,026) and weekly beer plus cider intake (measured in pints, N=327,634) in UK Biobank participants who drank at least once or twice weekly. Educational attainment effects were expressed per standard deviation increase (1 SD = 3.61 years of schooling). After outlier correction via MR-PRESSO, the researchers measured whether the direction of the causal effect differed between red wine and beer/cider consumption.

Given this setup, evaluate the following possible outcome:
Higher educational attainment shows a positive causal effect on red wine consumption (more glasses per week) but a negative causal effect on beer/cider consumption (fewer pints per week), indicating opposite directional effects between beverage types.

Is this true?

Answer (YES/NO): YES